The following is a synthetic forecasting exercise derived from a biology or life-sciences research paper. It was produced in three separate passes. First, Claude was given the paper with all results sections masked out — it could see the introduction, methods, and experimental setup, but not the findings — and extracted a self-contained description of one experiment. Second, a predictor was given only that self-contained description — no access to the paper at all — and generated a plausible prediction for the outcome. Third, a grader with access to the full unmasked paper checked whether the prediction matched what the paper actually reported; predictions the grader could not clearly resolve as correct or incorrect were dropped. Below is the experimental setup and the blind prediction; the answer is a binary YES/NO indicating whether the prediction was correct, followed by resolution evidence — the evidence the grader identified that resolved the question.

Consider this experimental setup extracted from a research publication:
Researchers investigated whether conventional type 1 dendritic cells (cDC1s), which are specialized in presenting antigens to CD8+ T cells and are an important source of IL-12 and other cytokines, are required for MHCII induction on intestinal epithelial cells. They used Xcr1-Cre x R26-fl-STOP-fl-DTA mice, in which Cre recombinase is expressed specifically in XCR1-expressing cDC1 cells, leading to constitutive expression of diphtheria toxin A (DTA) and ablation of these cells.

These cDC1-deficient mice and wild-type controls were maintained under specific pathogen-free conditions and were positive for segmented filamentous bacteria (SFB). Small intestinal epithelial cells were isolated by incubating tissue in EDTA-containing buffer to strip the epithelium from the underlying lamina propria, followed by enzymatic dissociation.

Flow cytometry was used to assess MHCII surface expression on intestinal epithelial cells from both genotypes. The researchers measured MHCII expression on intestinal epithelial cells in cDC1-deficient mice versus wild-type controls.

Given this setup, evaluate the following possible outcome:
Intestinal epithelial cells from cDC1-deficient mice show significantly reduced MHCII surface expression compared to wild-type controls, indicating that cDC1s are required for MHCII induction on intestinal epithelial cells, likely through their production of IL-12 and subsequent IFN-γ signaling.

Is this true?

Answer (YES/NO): YES